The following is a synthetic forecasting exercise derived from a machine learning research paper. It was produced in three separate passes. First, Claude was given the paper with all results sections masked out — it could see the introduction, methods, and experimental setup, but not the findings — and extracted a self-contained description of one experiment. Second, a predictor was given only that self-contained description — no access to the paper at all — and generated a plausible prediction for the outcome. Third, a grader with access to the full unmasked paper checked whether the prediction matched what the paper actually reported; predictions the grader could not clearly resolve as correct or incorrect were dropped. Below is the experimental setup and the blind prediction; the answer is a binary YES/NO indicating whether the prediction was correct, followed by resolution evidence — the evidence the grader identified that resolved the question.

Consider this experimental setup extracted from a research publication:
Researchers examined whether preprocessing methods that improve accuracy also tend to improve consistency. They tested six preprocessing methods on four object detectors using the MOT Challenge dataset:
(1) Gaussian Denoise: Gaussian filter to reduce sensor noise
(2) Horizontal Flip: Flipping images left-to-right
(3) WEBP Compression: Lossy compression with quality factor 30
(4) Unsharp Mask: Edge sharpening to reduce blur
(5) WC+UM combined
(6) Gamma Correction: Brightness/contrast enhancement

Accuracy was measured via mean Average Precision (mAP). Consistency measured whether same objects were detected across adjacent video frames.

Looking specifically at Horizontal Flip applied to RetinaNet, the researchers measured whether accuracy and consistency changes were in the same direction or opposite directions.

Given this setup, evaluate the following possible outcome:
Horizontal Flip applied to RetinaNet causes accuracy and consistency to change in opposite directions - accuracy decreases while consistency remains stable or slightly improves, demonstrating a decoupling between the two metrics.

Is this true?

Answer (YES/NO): NO